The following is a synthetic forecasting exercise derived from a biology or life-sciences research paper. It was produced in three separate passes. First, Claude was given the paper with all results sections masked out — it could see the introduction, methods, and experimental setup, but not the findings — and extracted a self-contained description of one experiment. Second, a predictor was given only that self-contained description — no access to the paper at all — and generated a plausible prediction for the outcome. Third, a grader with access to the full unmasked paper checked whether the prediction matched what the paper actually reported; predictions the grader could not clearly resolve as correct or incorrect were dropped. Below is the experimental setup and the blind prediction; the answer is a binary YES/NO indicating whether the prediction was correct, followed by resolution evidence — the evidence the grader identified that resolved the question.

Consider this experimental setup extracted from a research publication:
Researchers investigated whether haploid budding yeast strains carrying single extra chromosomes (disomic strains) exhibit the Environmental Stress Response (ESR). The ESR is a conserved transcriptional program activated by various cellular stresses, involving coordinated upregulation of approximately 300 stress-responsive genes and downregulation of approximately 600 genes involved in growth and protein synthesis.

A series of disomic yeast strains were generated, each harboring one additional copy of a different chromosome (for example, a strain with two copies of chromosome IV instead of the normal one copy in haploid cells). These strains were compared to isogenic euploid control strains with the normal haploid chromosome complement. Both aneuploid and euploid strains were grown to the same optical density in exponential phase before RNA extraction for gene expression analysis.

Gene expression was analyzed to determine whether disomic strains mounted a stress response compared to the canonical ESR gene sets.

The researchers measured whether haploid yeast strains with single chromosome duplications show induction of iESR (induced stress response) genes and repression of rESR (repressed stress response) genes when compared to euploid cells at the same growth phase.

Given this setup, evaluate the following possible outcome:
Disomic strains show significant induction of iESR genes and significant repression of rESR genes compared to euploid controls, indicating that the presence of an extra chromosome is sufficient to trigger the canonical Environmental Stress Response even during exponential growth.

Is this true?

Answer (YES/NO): YES